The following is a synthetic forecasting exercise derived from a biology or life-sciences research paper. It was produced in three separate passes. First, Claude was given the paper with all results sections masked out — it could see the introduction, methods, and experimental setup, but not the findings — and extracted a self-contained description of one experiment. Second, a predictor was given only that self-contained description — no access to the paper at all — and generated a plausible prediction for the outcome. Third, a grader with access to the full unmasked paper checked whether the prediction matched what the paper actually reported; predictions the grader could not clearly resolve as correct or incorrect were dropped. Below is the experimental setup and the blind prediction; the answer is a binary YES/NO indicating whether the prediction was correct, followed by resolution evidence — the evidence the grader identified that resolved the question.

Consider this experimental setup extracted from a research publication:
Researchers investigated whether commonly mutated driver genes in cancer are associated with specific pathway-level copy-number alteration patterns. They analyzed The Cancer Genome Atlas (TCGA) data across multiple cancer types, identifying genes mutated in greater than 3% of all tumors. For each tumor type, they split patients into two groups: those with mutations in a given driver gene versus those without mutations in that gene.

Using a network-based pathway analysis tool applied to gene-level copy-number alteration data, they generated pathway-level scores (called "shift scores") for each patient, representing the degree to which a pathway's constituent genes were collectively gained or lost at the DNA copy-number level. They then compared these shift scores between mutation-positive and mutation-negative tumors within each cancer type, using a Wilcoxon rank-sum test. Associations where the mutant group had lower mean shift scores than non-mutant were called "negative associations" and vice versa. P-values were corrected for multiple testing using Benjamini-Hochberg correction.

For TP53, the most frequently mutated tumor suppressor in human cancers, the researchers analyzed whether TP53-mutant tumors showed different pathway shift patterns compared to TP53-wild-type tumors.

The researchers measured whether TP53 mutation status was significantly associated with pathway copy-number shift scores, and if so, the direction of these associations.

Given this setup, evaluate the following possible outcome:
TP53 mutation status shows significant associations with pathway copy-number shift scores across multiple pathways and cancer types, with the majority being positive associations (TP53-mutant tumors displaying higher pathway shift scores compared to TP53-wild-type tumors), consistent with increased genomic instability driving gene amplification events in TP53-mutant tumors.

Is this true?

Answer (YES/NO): NO